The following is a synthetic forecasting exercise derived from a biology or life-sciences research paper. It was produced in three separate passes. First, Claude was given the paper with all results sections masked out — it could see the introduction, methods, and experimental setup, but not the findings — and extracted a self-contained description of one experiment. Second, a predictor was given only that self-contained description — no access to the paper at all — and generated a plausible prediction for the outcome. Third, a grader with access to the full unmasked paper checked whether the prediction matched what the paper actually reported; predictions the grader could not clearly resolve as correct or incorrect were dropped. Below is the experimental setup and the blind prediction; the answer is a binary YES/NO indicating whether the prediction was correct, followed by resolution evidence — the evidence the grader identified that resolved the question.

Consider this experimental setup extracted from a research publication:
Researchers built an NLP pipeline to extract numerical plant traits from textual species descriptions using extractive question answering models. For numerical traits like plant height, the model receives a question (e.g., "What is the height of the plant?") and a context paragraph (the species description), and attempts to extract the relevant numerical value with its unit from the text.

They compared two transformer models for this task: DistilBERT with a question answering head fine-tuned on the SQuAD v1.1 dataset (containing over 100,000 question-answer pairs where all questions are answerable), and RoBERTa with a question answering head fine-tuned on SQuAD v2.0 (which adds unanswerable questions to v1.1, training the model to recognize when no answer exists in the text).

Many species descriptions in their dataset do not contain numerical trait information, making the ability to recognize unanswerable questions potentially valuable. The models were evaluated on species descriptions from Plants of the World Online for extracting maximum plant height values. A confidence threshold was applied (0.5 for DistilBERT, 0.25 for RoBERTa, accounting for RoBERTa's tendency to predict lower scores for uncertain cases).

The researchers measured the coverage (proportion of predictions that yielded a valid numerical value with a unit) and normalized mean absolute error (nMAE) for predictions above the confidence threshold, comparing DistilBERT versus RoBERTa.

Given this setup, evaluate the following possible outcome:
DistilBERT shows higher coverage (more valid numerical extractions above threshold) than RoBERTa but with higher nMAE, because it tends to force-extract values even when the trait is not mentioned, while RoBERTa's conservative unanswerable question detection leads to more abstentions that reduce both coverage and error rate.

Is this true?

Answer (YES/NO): NO